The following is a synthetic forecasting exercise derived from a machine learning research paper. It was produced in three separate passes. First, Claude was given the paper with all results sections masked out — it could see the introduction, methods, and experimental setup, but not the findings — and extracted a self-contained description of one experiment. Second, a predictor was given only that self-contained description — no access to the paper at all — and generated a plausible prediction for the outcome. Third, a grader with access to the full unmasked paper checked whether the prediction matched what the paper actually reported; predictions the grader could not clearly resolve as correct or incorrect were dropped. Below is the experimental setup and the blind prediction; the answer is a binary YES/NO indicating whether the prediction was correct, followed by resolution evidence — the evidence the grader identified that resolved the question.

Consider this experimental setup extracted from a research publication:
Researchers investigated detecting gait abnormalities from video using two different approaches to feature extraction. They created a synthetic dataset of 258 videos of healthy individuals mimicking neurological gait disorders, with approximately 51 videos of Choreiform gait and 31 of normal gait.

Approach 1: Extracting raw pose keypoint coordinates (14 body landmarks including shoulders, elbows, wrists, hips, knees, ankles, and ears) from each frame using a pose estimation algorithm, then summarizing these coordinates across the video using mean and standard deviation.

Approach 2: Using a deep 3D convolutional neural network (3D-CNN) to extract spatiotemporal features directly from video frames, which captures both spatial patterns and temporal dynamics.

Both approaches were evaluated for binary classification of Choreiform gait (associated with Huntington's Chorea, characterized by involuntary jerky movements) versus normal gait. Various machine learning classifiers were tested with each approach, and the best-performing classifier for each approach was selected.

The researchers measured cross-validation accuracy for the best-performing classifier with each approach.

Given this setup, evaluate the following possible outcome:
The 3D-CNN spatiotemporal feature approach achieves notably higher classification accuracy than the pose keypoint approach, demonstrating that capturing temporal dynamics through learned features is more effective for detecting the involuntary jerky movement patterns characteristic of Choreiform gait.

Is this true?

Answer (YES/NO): YES